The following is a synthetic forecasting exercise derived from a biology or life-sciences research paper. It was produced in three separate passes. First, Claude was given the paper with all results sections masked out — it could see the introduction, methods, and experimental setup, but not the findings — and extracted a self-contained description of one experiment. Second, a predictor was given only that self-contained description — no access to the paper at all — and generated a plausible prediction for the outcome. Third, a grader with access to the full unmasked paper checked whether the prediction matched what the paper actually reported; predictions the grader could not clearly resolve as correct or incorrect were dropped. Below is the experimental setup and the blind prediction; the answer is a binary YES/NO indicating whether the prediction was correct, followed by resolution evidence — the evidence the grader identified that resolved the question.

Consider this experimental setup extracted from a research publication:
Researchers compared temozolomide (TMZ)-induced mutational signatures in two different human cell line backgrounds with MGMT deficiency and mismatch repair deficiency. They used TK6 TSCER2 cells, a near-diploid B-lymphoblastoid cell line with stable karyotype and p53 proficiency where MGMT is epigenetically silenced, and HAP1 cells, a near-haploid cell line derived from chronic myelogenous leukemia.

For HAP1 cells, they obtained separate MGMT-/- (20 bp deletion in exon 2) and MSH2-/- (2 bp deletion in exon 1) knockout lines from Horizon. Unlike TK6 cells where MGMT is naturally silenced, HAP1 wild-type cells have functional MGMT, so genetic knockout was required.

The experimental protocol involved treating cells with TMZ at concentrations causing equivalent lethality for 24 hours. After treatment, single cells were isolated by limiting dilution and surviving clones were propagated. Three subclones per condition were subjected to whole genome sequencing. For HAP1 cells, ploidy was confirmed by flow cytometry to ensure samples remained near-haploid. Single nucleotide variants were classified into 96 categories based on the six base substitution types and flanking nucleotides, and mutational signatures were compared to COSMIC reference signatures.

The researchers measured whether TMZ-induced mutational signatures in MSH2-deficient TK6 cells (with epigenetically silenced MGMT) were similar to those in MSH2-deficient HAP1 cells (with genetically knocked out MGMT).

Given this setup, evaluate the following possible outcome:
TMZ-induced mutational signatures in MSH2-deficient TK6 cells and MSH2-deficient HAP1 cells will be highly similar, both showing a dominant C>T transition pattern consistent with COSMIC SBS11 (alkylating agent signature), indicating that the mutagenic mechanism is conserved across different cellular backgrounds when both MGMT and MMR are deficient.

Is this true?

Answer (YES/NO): YES